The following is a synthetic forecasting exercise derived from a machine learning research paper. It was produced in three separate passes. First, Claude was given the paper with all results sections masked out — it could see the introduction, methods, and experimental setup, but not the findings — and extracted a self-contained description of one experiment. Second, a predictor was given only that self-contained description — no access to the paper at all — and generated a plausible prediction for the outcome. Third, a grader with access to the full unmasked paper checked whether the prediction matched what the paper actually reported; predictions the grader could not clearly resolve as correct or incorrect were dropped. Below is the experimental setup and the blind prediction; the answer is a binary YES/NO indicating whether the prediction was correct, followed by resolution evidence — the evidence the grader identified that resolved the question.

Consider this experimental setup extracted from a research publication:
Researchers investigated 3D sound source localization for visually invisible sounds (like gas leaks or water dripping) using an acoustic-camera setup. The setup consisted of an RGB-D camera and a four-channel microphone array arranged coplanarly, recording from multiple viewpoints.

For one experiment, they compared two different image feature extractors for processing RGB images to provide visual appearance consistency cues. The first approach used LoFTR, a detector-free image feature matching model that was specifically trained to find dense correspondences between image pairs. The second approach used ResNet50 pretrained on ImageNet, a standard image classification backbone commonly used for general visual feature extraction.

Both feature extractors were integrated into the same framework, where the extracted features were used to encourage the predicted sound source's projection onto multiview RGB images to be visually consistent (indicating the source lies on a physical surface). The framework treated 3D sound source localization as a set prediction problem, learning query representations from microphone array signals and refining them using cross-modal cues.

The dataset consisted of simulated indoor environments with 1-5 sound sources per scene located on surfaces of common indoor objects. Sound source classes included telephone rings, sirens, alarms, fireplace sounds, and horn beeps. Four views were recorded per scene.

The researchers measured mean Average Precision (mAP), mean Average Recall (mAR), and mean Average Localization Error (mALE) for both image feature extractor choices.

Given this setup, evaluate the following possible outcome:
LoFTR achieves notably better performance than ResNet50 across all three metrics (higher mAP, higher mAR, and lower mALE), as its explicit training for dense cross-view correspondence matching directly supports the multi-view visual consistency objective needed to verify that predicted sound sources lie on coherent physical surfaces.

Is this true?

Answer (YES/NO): YES